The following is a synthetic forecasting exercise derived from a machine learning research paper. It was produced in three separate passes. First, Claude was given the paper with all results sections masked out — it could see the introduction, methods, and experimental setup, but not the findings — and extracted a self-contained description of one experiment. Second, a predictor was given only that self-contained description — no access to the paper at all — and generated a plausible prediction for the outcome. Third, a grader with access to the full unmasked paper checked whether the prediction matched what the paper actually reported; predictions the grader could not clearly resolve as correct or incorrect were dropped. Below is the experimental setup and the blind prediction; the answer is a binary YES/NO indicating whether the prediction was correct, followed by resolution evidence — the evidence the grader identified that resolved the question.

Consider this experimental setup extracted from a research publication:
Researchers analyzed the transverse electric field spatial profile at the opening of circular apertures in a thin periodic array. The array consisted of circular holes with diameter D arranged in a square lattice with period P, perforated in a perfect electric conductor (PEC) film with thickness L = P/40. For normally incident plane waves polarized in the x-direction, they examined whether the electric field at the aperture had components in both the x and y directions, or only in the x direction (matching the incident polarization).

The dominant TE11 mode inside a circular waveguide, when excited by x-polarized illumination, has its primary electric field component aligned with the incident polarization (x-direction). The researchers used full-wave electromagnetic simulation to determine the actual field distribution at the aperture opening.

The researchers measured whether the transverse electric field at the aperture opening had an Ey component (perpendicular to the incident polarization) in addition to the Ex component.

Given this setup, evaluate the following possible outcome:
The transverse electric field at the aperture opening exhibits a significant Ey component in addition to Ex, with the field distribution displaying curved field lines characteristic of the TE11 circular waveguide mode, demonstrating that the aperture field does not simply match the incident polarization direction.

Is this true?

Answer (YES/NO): YES